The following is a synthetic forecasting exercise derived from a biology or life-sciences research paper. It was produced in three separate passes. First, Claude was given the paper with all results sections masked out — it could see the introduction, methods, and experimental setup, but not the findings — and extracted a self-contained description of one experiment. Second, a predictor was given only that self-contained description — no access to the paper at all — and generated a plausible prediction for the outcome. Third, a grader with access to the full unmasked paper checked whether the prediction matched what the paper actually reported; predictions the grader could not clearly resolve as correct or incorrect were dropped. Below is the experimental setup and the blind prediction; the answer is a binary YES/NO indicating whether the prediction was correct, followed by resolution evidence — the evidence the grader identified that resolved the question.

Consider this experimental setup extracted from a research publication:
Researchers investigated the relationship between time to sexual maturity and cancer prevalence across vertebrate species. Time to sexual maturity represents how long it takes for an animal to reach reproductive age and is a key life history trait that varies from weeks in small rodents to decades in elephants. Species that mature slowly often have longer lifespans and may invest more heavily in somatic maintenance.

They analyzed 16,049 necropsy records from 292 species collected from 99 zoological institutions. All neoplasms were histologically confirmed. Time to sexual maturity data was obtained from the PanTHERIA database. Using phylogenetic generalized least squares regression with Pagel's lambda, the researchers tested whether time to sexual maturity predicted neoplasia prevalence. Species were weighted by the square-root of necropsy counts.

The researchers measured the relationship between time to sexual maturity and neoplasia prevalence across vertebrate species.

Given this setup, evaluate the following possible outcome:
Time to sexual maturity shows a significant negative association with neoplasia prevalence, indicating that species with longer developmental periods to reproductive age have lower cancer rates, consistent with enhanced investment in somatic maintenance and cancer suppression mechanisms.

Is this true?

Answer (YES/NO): NO